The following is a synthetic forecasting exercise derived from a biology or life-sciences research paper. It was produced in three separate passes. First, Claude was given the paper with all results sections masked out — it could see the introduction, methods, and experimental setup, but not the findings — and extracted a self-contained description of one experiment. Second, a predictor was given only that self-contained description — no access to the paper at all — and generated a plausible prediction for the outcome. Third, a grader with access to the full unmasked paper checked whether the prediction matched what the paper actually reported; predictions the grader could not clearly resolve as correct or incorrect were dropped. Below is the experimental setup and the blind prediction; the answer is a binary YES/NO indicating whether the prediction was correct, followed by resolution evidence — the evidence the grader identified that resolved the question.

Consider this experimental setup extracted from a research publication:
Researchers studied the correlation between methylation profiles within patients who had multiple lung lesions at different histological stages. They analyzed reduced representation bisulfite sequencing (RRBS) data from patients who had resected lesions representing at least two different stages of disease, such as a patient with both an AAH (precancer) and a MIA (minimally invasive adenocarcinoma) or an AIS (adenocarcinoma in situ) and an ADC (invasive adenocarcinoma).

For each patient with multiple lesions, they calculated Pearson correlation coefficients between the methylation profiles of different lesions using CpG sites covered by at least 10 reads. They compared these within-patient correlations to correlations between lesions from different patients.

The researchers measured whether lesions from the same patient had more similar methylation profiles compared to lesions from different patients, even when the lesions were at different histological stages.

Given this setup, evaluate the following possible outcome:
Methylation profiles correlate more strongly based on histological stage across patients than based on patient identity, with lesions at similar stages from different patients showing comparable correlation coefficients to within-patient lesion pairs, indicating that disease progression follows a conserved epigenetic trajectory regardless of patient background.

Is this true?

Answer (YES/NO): YES